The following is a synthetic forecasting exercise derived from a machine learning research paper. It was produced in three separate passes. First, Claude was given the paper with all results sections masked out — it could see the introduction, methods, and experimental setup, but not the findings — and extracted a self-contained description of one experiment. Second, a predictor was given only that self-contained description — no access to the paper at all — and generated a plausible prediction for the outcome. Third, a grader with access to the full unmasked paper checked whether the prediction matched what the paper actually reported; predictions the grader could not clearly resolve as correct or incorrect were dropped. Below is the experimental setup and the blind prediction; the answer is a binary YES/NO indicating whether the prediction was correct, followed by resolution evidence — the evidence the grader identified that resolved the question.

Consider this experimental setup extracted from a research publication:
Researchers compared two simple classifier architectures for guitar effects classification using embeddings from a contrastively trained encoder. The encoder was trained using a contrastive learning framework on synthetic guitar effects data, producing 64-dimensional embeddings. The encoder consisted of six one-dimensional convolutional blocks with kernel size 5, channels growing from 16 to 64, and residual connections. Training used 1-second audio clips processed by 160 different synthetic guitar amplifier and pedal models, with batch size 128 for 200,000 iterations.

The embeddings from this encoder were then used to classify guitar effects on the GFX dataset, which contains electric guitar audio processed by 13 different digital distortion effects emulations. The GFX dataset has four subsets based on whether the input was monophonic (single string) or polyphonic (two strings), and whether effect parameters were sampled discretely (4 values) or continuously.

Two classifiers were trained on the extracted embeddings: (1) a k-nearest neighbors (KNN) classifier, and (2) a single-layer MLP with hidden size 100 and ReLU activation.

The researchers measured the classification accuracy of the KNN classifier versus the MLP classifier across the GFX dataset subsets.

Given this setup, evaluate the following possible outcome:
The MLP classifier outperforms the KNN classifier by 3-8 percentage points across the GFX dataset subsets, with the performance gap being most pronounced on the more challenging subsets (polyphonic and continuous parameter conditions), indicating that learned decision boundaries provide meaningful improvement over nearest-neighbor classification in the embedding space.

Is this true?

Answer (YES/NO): NO